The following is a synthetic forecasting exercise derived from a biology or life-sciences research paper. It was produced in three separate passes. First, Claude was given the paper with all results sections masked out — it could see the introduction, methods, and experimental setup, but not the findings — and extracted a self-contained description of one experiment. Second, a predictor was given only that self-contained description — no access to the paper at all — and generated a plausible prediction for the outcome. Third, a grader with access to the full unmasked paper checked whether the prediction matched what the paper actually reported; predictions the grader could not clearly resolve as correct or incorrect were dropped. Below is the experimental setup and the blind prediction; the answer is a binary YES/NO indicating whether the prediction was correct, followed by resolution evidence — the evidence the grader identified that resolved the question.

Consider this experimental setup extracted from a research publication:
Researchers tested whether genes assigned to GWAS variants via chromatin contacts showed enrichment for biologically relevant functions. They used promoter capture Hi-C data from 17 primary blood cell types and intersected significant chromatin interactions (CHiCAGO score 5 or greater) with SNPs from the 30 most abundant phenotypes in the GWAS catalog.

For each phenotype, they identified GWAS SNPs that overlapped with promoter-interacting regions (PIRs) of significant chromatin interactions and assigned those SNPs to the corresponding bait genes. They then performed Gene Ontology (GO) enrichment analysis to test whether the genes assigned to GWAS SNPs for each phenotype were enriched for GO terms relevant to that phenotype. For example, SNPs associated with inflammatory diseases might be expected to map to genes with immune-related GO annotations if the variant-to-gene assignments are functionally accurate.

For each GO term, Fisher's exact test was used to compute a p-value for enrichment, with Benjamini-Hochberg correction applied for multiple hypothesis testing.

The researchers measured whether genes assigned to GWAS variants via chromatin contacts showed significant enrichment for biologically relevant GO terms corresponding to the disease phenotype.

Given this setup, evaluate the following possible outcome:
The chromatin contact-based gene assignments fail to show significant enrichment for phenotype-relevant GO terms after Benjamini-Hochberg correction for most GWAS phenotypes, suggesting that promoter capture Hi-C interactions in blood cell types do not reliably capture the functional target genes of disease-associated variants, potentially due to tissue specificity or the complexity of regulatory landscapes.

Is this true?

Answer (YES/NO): NO